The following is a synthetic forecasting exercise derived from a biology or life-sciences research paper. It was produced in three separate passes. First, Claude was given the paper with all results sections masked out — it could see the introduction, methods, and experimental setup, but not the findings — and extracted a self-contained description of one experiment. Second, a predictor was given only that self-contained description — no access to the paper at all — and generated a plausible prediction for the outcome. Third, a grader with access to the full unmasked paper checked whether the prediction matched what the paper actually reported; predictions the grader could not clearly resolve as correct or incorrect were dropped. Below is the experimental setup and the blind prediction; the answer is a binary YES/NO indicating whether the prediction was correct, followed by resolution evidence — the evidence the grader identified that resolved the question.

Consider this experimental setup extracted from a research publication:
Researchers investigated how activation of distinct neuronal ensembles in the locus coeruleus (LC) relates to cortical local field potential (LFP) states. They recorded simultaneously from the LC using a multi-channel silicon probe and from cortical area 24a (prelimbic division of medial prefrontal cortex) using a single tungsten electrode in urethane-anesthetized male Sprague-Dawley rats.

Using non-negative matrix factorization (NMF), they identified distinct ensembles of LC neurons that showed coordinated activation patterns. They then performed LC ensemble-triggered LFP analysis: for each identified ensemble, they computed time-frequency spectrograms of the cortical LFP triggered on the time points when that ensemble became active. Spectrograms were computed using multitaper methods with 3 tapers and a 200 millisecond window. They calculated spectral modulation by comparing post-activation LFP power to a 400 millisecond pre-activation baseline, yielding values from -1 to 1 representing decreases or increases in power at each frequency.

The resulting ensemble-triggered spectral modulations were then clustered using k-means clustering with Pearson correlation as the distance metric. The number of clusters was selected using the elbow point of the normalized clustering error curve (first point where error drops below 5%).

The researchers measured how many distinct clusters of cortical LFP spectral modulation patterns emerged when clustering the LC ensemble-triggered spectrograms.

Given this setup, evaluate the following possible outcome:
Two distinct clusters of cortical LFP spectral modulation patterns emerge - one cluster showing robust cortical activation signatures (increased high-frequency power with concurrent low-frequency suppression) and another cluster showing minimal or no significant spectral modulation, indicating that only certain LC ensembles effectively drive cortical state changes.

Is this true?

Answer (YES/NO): NO